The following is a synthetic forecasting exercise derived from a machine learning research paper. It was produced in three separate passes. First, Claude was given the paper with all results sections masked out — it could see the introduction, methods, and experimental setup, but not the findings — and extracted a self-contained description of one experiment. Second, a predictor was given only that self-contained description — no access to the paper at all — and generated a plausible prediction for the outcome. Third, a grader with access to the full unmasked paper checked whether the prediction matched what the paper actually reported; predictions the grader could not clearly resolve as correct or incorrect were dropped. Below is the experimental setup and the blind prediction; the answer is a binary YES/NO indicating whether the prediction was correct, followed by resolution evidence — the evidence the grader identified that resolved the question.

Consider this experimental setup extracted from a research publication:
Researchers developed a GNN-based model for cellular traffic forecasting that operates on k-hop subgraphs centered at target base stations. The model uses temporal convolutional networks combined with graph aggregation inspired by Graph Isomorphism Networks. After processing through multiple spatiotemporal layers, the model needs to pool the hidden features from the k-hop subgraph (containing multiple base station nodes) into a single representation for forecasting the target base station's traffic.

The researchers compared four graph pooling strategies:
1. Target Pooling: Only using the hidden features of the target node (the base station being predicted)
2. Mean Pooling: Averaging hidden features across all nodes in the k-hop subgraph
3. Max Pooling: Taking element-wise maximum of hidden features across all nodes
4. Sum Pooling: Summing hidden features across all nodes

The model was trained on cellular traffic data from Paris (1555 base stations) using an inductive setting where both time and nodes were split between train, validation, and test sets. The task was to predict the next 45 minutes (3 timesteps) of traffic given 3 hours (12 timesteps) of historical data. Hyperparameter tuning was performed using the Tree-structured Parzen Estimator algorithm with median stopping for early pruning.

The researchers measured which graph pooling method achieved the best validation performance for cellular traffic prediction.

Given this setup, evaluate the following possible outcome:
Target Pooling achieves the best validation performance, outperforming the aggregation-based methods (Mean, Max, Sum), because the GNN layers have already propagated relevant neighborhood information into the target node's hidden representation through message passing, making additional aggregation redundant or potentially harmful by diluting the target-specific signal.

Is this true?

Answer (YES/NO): YES